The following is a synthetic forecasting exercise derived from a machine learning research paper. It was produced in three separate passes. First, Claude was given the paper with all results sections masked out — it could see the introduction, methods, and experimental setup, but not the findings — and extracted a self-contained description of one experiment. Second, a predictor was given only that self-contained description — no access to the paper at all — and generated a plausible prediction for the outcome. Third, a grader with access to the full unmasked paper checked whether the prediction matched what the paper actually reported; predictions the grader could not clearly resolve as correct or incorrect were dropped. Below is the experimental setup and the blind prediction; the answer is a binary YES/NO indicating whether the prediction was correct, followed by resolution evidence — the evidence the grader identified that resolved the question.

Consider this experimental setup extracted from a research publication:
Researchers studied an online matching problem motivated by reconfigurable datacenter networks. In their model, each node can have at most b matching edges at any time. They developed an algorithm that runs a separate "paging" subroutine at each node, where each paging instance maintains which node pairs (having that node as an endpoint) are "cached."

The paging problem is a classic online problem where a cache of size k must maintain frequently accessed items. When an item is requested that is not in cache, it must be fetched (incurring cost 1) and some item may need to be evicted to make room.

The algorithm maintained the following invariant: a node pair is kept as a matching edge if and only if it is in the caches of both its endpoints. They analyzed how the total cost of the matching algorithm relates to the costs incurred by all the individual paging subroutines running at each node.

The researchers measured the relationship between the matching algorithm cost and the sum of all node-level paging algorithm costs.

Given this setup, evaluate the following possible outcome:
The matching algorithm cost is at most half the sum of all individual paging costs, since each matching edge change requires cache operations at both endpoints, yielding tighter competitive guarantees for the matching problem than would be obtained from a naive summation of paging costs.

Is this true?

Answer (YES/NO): NO